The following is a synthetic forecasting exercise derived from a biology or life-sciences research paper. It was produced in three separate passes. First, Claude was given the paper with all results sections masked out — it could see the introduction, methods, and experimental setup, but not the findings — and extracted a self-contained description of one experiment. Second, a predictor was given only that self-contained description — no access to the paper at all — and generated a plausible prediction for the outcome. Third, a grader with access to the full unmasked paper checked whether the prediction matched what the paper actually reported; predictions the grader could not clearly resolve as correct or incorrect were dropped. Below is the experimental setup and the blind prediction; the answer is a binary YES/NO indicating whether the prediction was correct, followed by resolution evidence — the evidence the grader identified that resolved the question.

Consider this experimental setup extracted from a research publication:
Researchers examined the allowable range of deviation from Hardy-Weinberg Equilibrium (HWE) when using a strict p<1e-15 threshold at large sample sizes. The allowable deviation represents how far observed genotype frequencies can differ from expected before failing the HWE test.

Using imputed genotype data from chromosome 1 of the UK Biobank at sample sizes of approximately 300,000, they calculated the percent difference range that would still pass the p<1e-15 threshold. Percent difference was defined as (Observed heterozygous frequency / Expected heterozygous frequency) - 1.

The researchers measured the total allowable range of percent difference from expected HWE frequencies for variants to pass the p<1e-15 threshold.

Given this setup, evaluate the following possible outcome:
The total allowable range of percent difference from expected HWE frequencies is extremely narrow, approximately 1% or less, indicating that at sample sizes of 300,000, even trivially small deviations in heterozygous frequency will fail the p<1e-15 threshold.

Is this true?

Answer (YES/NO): NO